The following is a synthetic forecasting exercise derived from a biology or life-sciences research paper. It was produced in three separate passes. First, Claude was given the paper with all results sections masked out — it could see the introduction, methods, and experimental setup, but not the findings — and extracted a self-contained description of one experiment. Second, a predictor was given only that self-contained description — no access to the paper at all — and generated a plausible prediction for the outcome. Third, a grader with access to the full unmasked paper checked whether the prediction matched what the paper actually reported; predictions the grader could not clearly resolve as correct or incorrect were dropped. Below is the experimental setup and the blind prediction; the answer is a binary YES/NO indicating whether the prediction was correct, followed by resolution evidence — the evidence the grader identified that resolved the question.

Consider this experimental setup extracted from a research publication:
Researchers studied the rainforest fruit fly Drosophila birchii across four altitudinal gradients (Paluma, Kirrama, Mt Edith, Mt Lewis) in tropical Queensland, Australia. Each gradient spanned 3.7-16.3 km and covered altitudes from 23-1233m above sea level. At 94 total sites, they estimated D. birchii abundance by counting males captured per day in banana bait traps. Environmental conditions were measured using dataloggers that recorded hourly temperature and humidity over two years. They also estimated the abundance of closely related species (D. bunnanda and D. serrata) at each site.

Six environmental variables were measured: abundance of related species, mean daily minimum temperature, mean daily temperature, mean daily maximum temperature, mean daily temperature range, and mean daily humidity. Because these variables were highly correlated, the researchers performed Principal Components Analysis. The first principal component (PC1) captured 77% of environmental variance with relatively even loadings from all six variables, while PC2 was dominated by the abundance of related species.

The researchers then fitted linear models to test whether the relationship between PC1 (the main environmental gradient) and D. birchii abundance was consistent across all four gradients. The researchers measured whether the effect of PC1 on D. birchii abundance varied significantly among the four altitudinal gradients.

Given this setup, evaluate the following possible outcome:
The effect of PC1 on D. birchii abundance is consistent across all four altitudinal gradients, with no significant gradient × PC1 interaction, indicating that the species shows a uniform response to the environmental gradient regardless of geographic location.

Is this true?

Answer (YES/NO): NO